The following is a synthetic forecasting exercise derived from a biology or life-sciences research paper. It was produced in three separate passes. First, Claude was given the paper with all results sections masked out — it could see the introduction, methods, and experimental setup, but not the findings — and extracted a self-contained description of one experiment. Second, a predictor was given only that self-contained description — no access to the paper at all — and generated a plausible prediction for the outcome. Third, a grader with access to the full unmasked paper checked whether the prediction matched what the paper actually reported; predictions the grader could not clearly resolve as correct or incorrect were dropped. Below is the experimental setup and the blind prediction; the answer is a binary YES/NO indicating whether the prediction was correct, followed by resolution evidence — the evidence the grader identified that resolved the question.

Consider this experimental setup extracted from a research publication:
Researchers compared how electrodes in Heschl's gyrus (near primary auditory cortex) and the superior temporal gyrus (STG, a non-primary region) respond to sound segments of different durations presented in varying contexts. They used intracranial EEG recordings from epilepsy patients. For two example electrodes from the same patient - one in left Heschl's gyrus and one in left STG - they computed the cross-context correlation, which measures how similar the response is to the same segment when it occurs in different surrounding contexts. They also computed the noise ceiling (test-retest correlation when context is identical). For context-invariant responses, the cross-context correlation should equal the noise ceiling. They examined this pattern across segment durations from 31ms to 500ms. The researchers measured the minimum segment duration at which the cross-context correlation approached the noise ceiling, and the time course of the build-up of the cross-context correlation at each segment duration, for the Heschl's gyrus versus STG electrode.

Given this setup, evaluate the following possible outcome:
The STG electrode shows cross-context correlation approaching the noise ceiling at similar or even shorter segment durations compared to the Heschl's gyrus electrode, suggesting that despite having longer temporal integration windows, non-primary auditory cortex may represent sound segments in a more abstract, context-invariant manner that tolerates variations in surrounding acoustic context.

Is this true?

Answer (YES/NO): NO